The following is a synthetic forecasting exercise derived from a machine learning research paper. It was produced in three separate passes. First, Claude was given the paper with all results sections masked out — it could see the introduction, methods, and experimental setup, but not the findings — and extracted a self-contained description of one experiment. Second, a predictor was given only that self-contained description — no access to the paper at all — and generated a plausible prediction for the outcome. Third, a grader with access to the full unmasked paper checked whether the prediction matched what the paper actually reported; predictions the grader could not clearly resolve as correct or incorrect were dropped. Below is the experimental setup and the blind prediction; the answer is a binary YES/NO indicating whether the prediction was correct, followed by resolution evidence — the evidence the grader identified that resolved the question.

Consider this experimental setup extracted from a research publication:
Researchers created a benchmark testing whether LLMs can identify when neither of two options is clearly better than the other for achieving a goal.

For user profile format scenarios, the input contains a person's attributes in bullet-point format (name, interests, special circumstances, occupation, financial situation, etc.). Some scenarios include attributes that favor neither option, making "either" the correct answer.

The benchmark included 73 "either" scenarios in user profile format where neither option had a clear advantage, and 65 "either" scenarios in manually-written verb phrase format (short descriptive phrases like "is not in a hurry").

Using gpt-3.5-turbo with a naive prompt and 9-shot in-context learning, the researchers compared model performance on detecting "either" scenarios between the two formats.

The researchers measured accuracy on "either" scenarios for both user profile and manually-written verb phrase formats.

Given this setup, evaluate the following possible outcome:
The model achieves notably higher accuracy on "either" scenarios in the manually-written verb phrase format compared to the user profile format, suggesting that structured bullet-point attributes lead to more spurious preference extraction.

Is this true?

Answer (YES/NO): NO